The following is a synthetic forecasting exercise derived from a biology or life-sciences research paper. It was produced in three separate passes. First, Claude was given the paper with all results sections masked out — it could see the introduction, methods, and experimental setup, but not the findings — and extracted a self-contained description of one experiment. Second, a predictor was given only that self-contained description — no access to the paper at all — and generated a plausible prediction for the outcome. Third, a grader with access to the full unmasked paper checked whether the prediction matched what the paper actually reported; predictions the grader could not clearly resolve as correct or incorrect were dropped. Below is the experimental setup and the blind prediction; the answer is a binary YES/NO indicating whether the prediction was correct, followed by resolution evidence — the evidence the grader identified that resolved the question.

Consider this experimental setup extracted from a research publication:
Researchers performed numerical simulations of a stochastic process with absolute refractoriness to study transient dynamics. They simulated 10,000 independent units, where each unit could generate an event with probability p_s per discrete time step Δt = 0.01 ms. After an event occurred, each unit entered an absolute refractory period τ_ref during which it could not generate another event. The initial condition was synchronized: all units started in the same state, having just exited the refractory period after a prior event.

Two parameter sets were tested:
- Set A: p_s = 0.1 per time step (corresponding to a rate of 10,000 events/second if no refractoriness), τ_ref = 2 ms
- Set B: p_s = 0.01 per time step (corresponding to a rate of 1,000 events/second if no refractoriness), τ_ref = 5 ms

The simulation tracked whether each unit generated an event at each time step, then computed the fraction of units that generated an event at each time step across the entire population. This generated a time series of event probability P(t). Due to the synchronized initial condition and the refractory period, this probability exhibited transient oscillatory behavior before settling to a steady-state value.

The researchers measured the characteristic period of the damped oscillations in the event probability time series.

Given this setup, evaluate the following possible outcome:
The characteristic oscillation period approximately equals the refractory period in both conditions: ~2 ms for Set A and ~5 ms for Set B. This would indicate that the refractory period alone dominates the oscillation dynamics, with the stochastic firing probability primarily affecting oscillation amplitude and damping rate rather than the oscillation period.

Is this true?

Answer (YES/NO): YES